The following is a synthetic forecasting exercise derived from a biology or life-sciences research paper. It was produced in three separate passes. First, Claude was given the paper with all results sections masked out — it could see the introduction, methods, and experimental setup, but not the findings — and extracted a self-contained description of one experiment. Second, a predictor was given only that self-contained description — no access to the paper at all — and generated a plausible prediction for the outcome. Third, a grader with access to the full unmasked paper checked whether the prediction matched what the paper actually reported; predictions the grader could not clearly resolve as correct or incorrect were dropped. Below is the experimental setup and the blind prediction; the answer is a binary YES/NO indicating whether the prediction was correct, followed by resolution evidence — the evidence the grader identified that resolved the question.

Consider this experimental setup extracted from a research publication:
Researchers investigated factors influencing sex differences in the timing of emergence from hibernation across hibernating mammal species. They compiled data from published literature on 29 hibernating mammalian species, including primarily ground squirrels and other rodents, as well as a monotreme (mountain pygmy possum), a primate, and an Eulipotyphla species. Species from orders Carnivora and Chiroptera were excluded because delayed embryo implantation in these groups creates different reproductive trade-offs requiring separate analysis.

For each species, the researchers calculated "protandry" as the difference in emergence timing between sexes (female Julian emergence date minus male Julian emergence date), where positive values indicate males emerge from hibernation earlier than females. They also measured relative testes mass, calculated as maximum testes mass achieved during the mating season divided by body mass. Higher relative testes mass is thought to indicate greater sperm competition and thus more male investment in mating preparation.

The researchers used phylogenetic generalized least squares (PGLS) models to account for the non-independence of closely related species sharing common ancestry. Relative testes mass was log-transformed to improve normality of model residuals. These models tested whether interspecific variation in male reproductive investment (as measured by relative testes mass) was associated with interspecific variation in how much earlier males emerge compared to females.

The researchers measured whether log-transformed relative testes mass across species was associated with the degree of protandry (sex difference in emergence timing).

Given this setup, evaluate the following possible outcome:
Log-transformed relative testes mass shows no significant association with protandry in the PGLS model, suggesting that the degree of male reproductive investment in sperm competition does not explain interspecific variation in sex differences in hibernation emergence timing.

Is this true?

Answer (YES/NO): NO